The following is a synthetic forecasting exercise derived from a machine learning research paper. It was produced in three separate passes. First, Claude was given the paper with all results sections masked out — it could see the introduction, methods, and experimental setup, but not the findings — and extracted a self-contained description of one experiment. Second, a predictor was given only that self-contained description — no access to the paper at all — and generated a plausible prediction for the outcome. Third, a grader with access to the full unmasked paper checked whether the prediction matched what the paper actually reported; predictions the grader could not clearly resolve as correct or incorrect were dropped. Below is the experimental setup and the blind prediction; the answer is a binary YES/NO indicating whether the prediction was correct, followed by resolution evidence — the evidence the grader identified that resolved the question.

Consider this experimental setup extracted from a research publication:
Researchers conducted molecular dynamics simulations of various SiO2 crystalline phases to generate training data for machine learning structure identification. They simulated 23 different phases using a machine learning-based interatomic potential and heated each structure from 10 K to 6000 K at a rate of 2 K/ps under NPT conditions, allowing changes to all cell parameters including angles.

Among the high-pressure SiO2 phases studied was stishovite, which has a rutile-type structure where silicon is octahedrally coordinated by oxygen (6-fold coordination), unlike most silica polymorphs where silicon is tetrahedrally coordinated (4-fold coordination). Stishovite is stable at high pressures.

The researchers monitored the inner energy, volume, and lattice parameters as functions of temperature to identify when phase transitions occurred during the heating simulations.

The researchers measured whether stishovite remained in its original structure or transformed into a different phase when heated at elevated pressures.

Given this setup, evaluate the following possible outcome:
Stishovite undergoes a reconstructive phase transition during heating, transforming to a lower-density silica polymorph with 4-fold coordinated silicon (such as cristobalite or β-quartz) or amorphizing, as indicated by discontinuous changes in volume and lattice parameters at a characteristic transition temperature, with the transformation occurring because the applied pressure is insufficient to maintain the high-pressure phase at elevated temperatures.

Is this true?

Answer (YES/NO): NO